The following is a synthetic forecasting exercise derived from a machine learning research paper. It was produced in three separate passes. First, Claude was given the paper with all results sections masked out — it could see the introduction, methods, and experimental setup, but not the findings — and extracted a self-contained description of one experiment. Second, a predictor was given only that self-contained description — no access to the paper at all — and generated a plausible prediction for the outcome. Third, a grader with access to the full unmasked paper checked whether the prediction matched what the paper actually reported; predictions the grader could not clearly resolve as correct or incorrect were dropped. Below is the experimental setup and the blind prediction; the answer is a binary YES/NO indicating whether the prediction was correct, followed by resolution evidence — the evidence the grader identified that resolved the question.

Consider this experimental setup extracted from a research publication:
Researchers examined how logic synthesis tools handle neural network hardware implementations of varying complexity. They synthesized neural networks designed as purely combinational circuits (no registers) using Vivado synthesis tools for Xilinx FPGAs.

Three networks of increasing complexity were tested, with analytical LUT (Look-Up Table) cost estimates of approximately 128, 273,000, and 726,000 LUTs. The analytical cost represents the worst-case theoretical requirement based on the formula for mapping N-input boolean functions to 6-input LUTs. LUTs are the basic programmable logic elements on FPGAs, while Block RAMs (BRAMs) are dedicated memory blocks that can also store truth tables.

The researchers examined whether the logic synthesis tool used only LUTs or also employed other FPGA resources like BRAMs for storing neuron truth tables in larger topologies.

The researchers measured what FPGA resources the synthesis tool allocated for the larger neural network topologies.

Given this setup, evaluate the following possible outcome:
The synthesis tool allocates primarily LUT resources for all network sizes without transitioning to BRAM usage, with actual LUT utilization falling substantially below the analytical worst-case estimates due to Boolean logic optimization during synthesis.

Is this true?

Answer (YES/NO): NO